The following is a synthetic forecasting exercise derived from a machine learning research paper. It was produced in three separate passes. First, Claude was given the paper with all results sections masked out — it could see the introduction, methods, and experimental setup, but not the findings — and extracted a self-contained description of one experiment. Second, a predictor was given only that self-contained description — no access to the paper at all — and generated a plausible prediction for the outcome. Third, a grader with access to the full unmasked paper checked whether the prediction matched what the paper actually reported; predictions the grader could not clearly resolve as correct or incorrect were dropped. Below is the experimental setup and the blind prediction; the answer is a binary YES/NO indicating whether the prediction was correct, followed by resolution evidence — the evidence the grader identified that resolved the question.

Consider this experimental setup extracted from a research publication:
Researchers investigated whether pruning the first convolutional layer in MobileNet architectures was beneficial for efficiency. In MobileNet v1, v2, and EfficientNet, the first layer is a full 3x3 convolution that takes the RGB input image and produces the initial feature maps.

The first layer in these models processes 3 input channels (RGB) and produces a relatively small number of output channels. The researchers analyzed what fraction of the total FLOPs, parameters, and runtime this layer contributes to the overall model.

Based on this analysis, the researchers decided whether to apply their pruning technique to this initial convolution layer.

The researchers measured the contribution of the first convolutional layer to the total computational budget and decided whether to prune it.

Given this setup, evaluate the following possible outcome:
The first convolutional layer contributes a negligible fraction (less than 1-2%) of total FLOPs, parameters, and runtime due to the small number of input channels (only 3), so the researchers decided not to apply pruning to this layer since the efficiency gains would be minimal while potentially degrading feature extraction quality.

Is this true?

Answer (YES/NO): YES